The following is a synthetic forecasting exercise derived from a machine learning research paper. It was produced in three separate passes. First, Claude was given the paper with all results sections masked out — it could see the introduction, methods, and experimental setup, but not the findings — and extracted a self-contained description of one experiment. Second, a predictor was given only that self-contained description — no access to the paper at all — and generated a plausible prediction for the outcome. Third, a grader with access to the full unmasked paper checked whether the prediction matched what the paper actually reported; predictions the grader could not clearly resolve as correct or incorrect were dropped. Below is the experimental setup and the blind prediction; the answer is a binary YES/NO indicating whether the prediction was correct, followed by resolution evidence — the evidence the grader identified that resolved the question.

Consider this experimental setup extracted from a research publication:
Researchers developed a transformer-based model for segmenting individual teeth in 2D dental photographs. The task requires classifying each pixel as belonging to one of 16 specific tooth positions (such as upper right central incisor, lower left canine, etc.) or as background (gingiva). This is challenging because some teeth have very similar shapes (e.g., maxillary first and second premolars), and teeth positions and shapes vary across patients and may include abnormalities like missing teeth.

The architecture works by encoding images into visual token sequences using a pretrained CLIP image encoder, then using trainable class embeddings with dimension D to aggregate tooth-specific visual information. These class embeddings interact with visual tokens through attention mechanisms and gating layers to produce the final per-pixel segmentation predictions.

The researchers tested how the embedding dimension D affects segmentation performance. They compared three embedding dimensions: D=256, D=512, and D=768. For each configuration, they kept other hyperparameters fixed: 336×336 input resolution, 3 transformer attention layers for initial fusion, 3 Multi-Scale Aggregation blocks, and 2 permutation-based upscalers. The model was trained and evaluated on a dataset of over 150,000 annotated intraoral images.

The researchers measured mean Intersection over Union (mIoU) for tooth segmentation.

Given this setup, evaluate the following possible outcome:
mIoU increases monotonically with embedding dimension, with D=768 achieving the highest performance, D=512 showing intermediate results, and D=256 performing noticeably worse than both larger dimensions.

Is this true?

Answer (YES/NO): YES